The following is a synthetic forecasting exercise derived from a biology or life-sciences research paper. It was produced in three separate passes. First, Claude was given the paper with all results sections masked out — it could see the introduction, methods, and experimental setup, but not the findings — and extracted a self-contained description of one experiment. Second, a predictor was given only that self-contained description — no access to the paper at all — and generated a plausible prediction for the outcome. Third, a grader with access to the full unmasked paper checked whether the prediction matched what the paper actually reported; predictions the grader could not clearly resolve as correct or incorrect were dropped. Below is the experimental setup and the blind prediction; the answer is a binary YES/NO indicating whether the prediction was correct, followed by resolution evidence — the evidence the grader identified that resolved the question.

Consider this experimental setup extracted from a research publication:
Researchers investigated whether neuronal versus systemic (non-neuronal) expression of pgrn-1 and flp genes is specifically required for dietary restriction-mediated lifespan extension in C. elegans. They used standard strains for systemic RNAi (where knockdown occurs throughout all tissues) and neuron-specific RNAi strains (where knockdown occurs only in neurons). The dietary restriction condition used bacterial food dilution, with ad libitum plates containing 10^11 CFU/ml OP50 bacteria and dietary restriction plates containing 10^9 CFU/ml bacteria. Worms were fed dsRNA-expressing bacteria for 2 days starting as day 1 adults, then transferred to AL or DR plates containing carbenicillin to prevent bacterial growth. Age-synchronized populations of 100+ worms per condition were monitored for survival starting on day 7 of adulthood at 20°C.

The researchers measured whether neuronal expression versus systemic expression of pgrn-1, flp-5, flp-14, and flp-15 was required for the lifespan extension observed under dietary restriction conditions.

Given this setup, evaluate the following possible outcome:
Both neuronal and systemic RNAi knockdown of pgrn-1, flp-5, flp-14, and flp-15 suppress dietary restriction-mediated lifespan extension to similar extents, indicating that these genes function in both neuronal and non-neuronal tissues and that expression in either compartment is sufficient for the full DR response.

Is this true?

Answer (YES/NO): NO